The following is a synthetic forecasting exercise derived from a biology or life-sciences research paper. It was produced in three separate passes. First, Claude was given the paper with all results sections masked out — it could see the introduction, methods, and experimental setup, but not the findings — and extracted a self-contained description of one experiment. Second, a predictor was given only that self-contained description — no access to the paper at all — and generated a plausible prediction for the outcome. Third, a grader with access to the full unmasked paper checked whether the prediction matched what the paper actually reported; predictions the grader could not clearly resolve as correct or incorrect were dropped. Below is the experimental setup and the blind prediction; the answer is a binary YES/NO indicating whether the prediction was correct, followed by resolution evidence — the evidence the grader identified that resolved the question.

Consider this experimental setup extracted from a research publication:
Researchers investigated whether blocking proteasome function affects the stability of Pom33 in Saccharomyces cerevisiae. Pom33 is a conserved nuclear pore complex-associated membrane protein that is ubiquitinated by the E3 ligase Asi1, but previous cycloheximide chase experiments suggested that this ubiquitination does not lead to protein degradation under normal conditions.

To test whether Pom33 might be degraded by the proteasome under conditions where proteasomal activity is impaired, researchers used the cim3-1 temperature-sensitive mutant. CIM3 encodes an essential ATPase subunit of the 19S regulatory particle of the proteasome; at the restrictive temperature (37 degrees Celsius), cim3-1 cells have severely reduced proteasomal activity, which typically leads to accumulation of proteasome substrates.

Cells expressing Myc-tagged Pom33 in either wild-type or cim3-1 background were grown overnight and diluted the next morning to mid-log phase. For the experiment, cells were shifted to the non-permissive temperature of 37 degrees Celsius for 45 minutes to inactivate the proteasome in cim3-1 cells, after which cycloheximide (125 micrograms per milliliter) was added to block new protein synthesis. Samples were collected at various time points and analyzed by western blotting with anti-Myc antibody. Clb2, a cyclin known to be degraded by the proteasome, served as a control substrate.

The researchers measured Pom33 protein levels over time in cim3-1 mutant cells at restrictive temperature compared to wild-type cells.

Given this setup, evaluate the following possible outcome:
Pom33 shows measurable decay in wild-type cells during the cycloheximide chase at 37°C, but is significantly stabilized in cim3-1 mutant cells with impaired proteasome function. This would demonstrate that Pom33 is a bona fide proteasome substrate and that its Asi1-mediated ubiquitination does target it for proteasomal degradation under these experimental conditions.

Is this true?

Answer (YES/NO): NO